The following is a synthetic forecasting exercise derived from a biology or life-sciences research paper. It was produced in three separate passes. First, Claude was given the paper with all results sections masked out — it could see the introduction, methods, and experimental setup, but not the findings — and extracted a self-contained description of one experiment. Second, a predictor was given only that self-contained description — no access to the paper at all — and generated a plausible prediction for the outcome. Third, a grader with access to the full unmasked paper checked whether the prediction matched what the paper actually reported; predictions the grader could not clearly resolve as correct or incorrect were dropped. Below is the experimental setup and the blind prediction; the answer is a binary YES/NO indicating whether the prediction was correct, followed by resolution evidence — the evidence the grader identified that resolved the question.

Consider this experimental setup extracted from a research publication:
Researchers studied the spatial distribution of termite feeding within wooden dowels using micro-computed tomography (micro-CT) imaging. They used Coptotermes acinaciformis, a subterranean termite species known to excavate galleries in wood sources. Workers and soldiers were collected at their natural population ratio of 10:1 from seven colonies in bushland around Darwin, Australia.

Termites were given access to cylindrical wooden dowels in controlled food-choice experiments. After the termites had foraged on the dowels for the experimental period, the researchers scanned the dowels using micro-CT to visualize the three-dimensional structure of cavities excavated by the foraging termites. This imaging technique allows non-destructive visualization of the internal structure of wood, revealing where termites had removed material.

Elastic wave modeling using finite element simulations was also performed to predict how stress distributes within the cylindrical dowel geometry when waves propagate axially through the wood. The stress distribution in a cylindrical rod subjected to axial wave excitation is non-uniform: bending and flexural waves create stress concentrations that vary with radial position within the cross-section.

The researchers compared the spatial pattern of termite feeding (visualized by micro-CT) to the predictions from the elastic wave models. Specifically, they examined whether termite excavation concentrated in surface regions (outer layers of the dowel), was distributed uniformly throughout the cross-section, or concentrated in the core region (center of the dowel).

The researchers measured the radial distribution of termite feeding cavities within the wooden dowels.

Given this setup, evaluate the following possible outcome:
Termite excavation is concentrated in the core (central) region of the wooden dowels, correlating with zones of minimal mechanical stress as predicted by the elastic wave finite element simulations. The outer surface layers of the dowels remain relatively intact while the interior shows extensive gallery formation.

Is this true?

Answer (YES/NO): NO